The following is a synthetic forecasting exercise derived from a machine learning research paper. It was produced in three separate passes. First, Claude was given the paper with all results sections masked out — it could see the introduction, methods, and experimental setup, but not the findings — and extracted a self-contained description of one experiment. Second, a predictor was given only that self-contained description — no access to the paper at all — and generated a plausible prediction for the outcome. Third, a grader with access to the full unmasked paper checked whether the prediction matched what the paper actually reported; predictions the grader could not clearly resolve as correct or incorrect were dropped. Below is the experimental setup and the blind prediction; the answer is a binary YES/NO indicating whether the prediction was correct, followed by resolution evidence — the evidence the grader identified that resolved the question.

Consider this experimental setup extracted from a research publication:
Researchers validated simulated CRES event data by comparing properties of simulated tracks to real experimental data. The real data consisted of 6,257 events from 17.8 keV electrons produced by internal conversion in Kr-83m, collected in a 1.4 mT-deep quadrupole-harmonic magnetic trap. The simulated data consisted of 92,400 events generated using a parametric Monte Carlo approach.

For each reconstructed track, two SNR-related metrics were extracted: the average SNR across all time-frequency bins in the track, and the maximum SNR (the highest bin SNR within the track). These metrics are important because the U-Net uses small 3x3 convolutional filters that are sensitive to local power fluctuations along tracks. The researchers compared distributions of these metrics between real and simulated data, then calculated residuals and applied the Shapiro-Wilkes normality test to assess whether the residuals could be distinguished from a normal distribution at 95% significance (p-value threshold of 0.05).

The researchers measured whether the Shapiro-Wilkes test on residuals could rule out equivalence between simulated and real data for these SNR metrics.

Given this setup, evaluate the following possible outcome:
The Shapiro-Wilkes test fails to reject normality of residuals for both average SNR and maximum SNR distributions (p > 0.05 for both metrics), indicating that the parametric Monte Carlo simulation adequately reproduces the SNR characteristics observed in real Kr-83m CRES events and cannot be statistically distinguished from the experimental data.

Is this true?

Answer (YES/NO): YES